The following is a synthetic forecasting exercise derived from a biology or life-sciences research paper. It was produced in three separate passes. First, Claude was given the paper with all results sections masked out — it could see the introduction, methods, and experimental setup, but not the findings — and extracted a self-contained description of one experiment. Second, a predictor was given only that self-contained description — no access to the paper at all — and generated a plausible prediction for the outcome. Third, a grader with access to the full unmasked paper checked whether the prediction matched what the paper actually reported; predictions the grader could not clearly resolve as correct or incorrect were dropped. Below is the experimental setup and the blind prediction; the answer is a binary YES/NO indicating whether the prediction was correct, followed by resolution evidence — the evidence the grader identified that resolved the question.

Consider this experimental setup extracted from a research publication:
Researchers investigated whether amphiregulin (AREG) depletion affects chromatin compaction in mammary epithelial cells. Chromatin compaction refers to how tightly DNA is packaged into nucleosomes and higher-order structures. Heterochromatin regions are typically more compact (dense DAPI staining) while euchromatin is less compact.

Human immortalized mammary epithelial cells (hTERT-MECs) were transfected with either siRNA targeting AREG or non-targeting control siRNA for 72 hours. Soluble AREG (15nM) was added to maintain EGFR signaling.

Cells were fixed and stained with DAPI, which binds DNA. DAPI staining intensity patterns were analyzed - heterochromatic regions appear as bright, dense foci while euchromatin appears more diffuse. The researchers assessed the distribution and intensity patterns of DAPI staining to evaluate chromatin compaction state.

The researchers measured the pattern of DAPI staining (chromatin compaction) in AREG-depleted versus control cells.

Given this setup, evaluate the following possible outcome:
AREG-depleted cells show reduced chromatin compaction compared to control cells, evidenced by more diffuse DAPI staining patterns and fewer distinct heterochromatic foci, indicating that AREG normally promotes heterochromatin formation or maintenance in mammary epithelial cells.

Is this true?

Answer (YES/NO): YES